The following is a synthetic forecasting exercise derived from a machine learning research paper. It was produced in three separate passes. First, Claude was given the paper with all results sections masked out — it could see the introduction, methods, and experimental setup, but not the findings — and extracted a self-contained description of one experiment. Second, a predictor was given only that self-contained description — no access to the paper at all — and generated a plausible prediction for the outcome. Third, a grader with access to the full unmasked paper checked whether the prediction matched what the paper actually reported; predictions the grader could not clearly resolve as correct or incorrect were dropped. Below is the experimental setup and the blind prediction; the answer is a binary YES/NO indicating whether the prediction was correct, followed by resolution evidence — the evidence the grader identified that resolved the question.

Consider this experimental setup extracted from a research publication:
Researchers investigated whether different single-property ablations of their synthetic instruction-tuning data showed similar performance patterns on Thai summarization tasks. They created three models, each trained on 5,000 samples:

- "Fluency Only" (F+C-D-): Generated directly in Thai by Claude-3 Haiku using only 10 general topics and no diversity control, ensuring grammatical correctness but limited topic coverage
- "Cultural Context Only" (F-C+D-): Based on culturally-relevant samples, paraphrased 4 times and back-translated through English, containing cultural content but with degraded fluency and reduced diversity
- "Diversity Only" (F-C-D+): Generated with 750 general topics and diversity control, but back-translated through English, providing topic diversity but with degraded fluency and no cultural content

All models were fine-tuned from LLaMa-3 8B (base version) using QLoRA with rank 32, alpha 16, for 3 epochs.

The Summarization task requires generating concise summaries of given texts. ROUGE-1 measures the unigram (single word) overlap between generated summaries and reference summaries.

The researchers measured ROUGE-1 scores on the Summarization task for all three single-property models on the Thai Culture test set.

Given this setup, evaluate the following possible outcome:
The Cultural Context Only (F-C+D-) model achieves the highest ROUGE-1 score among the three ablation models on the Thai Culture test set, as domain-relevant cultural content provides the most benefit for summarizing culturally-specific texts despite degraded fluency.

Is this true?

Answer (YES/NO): NO